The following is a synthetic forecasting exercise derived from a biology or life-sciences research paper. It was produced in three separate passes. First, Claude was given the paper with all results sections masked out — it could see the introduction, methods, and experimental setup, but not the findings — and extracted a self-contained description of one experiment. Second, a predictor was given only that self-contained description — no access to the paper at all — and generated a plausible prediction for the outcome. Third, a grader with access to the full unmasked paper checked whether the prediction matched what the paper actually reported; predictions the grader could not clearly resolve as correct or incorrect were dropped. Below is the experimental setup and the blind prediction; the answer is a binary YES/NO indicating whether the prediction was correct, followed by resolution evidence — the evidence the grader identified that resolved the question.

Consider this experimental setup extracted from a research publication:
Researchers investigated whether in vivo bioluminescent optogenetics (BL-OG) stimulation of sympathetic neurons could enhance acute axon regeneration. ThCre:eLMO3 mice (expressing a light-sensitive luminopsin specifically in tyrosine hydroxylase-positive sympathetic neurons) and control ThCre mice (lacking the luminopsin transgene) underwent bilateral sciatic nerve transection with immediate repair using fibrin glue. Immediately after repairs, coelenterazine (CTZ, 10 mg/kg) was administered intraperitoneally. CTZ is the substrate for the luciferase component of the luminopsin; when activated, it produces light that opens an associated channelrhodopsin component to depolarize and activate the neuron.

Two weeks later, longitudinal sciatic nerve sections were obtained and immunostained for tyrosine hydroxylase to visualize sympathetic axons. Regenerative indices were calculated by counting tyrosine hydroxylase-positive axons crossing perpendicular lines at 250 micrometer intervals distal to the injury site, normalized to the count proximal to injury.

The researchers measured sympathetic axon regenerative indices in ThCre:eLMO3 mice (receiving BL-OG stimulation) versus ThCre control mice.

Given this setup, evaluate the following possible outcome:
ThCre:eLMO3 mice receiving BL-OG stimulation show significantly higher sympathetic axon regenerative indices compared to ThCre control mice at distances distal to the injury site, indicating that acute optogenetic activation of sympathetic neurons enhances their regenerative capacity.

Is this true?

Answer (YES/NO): NO